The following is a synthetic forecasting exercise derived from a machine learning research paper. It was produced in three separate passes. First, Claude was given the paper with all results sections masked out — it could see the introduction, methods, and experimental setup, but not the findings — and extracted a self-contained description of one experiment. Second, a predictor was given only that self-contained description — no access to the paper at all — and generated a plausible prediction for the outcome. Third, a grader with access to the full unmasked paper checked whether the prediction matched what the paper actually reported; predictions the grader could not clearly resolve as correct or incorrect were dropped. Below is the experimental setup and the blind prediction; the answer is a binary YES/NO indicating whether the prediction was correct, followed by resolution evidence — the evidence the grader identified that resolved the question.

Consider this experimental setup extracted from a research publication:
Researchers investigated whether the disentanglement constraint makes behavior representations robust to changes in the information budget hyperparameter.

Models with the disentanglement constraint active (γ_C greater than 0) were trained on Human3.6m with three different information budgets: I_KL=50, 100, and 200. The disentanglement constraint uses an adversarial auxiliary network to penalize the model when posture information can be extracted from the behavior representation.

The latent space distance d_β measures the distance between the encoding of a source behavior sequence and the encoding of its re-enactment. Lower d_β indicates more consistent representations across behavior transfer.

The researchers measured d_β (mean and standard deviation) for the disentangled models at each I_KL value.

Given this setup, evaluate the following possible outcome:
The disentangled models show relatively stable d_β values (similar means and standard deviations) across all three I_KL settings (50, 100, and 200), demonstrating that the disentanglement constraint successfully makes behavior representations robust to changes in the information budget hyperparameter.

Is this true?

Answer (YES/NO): YES